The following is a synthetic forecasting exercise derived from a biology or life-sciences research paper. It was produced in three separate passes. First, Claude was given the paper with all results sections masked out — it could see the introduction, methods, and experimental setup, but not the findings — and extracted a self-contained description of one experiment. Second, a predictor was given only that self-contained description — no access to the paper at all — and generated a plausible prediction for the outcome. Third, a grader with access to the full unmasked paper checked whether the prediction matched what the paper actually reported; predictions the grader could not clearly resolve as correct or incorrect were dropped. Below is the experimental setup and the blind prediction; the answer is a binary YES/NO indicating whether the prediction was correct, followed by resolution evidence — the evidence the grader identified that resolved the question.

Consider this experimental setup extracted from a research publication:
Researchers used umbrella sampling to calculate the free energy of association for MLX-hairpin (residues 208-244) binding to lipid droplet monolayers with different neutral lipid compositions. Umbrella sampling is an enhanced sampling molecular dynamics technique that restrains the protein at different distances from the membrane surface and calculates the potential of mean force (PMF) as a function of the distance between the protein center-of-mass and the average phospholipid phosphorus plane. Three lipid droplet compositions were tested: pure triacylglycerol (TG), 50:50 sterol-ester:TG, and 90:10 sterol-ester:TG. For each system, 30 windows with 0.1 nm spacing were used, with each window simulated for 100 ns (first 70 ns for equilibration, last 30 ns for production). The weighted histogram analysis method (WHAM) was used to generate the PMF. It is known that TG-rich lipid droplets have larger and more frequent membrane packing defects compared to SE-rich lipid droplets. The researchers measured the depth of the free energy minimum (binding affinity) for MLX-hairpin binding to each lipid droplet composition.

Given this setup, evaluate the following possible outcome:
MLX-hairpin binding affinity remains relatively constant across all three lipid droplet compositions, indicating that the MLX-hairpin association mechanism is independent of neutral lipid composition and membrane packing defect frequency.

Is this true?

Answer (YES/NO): NO